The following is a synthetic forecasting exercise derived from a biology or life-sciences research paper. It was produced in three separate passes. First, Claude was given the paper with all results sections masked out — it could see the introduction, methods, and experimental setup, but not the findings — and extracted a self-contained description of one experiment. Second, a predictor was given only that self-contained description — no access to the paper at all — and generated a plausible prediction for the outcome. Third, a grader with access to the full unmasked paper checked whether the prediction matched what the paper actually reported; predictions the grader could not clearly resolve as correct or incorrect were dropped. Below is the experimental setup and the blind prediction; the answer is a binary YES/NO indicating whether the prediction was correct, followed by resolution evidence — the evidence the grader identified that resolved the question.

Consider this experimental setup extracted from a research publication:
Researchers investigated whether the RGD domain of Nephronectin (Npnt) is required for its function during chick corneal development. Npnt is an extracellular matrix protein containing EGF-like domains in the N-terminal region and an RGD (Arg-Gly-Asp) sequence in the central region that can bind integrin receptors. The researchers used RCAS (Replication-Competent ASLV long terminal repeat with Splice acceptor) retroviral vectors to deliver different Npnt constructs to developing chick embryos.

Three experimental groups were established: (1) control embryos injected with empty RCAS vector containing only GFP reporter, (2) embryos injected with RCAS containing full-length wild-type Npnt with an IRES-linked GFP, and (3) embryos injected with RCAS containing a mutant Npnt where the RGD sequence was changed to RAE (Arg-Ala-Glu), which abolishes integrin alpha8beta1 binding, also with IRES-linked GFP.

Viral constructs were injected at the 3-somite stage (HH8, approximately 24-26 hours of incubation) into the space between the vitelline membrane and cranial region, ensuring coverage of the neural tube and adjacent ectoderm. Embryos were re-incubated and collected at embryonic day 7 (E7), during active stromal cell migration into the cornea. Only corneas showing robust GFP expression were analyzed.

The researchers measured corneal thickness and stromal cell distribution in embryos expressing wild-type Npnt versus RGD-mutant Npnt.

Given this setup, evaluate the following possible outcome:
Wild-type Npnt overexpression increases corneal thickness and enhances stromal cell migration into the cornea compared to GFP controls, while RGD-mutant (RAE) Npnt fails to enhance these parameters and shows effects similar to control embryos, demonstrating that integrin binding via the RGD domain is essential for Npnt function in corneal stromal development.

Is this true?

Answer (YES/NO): NO